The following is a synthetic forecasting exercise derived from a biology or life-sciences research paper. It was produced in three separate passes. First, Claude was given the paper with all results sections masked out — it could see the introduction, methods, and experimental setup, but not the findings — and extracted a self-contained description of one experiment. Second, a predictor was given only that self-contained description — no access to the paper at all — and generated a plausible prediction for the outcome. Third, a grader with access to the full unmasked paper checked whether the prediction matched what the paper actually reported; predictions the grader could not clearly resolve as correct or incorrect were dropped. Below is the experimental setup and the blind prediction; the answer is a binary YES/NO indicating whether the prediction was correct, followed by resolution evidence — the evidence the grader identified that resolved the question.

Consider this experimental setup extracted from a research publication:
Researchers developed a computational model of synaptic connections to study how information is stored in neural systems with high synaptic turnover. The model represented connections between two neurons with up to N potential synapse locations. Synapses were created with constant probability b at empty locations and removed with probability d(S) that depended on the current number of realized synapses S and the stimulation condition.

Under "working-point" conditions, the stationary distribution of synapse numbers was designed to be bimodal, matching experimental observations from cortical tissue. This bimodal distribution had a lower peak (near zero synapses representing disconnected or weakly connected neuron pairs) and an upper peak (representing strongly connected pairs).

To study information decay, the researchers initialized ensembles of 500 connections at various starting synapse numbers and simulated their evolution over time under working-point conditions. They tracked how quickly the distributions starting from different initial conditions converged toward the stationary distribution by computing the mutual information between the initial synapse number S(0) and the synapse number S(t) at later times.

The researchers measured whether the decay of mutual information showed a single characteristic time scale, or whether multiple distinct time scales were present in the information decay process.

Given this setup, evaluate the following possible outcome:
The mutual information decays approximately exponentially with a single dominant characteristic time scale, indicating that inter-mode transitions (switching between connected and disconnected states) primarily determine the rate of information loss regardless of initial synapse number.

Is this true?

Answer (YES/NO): NO